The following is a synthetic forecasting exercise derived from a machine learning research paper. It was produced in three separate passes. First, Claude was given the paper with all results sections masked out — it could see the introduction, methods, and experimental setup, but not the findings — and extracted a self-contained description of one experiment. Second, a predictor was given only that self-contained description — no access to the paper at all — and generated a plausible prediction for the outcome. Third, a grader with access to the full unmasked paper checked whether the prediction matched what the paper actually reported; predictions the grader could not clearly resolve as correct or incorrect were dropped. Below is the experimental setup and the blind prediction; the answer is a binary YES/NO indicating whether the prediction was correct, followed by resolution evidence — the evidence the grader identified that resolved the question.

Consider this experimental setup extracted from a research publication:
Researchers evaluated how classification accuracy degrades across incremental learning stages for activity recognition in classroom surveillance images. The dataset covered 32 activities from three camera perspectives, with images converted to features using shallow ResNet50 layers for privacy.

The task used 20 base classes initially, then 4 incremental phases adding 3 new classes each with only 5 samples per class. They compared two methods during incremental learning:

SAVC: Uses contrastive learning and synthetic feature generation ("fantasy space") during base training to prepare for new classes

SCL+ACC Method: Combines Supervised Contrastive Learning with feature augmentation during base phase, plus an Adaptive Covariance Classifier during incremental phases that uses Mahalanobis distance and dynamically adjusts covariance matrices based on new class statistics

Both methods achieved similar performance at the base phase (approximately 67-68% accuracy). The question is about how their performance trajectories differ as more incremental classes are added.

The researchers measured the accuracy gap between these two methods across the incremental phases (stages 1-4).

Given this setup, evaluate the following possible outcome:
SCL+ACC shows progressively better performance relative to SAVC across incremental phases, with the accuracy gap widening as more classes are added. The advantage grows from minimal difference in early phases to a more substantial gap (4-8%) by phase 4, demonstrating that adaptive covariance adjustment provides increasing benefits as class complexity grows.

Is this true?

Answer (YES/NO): NO